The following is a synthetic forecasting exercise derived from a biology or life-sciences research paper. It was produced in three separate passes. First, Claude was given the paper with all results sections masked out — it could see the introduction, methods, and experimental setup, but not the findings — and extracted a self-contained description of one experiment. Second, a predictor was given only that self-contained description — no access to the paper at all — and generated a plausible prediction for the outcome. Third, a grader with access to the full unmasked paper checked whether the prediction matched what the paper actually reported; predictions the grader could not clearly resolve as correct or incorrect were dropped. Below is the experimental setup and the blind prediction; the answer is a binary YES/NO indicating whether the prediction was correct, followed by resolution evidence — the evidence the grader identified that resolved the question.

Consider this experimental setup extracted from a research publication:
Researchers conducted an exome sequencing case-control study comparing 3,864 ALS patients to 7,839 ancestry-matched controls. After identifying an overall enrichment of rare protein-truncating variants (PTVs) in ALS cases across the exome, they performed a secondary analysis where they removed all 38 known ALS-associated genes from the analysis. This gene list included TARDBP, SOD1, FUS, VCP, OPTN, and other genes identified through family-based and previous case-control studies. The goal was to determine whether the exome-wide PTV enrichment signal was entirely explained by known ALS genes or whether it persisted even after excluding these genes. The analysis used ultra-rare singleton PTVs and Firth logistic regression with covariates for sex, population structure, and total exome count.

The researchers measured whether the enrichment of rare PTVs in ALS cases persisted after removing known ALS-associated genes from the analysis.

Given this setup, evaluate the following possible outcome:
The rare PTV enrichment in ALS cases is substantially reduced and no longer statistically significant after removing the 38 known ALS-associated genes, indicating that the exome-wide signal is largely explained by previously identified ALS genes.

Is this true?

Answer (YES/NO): NO